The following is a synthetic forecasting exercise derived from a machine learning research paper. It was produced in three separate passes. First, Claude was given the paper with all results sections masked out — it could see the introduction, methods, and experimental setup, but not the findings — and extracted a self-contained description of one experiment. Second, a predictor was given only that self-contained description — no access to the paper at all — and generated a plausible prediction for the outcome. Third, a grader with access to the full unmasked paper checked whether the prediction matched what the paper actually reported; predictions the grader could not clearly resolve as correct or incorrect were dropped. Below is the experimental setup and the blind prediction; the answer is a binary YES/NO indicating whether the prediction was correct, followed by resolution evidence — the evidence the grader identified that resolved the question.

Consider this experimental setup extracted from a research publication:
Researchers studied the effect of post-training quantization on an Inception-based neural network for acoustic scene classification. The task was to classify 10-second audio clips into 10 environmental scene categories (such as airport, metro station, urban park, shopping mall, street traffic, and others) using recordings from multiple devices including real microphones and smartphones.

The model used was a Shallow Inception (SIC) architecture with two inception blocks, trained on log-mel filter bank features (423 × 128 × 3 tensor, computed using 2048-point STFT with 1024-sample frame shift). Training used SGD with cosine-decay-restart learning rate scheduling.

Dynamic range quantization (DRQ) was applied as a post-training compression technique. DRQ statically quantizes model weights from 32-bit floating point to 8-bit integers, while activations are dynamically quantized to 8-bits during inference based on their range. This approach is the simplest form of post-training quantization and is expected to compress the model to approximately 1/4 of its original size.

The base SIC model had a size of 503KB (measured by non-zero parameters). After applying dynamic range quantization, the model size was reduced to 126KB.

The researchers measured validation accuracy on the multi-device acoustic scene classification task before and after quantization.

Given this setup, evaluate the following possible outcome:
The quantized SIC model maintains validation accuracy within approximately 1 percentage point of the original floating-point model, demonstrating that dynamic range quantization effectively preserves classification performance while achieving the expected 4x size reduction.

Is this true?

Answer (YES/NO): YES